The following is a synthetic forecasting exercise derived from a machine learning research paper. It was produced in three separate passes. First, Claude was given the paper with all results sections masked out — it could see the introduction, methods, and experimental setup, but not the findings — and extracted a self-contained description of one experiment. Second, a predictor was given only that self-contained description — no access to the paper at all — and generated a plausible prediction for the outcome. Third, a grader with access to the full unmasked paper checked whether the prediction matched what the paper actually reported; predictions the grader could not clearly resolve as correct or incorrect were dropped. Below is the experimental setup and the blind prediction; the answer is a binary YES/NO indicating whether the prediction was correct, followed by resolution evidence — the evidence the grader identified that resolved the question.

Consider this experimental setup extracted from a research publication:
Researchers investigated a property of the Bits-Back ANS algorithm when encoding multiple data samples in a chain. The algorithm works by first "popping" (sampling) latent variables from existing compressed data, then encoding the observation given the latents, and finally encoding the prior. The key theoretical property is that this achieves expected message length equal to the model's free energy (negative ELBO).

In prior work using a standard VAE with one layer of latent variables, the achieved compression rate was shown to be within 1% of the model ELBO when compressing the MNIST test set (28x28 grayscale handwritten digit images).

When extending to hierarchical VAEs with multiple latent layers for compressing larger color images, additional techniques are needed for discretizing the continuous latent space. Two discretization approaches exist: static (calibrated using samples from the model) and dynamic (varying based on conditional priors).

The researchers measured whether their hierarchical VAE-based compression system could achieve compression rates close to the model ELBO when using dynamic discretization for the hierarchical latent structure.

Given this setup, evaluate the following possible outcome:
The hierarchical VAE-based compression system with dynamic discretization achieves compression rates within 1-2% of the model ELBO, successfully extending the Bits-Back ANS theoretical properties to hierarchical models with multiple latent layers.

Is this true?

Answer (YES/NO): YES